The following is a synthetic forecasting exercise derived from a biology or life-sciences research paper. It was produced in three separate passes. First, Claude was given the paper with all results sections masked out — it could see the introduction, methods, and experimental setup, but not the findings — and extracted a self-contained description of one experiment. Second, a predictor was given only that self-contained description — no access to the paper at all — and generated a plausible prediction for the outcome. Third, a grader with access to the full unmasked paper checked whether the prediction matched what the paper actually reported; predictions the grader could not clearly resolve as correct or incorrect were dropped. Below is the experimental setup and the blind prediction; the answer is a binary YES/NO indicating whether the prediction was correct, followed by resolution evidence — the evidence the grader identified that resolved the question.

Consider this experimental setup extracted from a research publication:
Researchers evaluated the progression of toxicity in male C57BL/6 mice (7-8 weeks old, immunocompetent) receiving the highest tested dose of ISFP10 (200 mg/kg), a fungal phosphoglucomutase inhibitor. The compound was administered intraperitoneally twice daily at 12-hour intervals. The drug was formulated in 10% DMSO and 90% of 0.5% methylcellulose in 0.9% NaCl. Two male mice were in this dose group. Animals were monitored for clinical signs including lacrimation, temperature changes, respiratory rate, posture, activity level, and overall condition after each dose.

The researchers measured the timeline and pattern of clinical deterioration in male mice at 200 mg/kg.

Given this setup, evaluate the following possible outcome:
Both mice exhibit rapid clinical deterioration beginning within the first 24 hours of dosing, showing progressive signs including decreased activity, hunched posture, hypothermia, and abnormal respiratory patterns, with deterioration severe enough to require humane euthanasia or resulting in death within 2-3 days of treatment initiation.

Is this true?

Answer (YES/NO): YES